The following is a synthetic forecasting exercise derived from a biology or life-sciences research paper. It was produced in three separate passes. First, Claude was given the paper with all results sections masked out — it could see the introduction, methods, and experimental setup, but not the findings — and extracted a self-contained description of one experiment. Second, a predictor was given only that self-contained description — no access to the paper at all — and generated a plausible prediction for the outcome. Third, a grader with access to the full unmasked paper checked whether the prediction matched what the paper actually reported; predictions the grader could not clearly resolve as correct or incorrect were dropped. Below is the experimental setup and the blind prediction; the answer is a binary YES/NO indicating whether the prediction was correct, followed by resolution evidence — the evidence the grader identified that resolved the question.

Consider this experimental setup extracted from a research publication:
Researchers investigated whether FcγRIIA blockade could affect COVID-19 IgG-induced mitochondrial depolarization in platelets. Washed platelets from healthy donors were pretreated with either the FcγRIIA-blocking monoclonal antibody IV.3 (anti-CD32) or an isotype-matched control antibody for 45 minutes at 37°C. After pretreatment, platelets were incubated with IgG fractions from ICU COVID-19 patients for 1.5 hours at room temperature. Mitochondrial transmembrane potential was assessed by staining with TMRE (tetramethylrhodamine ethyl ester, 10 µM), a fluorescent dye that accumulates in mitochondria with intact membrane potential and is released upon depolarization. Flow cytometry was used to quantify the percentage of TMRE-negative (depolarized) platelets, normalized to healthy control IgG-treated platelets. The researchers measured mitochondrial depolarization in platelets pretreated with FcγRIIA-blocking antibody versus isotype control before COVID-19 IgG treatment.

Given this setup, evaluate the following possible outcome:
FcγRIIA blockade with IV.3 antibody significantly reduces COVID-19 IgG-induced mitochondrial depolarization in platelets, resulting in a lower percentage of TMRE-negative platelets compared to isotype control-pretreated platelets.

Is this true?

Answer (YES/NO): YES